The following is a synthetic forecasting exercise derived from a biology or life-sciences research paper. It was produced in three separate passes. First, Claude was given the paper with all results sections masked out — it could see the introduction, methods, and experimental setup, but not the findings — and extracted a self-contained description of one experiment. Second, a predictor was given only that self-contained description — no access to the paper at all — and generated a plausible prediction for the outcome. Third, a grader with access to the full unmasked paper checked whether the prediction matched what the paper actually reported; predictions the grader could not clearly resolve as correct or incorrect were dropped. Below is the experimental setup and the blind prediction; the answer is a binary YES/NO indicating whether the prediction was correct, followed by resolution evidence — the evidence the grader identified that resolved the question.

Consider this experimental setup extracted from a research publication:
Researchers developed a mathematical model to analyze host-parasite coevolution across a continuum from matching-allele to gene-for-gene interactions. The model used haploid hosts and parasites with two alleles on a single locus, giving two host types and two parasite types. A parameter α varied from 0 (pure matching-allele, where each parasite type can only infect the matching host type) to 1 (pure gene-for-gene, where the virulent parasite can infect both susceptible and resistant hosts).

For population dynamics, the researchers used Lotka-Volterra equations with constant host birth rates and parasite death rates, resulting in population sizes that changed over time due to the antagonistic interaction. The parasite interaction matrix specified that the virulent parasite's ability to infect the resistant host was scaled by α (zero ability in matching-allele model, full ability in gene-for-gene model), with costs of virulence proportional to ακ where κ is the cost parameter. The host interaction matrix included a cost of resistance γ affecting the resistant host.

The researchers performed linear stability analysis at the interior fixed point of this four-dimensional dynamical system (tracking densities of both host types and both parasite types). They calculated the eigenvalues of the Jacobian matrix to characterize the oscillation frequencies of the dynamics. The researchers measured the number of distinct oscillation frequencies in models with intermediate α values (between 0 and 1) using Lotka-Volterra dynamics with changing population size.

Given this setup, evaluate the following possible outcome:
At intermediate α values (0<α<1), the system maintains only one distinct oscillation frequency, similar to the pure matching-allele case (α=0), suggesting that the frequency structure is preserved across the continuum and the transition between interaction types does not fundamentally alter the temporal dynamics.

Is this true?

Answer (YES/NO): NO